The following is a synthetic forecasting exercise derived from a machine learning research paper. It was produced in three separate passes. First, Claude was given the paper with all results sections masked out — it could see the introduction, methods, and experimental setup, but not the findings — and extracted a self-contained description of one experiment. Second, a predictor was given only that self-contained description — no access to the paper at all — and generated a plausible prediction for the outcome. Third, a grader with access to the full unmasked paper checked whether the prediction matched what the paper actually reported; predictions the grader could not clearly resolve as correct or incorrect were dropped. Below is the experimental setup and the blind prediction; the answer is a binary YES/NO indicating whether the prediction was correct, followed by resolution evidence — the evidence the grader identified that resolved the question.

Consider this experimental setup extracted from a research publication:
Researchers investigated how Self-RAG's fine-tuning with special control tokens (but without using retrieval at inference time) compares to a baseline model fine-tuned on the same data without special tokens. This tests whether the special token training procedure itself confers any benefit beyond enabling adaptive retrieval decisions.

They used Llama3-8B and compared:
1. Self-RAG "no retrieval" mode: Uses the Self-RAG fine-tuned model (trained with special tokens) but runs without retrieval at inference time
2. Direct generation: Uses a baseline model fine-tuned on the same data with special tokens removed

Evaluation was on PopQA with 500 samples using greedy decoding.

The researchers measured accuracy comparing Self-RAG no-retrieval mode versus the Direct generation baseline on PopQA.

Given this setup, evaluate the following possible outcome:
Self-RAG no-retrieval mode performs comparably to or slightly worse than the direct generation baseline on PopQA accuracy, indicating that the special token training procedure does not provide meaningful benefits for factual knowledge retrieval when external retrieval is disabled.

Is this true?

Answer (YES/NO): NO